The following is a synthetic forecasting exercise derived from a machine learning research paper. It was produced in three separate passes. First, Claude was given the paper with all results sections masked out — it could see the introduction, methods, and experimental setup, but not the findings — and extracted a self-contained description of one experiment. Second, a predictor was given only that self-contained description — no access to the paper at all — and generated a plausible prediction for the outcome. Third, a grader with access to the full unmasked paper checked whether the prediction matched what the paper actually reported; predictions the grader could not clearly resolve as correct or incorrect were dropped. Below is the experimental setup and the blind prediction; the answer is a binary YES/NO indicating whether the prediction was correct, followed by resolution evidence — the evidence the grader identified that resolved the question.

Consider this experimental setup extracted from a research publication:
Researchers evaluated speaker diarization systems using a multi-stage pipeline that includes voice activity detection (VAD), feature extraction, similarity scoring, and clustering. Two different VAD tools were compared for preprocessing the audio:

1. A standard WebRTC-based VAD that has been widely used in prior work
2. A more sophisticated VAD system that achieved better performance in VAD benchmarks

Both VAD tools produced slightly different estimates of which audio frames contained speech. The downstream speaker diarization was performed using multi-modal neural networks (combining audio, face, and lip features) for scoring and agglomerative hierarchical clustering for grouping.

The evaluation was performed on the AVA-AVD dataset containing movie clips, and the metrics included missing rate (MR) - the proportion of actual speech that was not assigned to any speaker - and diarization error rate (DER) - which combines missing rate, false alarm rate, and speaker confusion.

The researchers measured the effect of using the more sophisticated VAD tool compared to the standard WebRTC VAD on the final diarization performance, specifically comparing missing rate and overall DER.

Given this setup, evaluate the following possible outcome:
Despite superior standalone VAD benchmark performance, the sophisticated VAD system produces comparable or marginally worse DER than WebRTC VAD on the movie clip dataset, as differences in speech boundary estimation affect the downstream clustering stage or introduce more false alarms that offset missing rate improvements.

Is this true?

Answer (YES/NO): YES